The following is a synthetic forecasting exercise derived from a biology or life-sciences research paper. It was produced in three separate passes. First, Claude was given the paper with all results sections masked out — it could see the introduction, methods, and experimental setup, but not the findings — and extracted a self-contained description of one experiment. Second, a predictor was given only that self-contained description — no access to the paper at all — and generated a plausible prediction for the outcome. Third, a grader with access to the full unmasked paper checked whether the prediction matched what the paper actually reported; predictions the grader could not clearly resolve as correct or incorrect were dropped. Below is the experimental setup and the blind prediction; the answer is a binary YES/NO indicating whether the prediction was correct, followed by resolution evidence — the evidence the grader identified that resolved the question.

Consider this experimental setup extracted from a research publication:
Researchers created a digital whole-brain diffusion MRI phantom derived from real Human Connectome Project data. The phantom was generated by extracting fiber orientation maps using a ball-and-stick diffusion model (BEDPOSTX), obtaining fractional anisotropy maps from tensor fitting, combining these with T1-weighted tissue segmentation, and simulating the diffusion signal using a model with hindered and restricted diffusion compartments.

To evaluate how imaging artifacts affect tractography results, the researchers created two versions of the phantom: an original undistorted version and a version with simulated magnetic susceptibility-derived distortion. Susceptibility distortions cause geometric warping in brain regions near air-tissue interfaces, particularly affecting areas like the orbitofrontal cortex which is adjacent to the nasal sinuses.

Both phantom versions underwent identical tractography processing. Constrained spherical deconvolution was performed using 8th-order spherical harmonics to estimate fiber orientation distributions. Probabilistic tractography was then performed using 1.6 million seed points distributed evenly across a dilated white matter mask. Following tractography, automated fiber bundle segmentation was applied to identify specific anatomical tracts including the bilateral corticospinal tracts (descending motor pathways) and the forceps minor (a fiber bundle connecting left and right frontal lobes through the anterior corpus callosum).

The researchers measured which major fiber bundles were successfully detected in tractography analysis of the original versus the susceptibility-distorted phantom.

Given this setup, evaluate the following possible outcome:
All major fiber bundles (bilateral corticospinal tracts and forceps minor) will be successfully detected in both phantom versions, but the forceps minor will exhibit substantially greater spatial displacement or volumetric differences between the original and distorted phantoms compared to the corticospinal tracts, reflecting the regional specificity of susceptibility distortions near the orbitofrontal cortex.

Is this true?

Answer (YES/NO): NO